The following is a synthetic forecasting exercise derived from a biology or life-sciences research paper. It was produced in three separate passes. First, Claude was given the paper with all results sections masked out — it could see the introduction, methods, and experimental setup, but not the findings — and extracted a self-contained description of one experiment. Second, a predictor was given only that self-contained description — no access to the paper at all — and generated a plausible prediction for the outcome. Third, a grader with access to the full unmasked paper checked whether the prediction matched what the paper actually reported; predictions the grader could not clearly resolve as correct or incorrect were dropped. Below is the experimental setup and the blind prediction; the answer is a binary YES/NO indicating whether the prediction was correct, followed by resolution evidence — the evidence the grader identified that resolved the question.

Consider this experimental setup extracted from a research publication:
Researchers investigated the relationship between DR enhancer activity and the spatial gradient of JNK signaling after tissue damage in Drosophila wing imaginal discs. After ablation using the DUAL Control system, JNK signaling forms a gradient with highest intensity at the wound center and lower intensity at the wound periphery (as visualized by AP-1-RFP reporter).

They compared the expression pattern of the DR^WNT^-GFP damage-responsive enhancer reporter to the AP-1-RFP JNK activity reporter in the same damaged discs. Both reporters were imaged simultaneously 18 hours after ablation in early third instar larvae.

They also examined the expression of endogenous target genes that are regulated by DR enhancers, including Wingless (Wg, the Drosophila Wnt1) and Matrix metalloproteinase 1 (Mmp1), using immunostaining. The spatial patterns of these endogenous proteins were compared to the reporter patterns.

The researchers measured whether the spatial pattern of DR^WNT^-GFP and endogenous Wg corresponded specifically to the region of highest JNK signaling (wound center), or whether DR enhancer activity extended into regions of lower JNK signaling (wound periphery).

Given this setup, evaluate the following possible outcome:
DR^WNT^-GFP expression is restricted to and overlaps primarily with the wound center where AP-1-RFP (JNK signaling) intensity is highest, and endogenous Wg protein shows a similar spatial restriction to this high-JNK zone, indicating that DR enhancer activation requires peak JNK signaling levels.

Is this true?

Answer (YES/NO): NO